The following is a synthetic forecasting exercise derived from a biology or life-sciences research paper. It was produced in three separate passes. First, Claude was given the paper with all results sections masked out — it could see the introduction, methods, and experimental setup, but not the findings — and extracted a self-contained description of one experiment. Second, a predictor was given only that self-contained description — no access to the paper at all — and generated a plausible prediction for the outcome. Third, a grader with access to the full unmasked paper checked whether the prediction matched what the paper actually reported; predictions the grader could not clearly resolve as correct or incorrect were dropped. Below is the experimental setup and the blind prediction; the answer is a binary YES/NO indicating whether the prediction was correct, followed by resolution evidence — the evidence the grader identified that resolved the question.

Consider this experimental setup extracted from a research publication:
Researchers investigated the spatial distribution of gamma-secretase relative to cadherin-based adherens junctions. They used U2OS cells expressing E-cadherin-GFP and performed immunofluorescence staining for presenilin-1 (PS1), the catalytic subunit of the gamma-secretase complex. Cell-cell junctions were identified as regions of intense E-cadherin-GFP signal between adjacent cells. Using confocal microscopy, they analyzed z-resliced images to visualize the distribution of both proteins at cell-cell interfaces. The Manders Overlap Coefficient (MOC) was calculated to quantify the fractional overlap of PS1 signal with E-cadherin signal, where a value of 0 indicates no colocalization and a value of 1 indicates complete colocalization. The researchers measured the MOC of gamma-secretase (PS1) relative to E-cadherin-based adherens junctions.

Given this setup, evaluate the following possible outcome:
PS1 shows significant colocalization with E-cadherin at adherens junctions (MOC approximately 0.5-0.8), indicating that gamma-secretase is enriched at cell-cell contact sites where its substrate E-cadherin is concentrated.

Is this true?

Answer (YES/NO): NO